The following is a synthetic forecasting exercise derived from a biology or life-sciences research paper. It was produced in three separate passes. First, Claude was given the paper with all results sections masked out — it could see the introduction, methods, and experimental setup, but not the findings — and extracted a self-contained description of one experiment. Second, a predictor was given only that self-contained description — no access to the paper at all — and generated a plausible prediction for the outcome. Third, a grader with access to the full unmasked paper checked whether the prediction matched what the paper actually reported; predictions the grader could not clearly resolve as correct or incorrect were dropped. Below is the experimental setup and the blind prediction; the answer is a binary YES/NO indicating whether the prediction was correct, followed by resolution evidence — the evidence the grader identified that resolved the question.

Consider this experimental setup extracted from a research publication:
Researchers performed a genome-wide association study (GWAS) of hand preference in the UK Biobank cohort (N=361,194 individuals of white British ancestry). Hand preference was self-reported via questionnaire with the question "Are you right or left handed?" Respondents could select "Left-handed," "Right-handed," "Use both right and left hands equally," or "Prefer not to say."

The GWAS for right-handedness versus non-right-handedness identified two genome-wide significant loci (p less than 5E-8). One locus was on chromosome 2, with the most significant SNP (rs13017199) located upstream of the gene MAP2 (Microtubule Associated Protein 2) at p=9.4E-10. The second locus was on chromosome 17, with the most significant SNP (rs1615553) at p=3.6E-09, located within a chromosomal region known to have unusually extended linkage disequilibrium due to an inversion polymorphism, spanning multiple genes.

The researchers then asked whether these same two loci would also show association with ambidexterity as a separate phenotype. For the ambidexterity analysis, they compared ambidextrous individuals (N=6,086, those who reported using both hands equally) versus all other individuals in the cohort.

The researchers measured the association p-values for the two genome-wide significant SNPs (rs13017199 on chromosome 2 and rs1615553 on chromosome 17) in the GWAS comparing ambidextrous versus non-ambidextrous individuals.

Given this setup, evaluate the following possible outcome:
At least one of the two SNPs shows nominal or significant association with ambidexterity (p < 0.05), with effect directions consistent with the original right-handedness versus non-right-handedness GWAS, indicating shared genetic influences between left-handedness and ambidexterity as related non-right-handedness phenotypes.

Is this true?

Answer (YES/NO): NO